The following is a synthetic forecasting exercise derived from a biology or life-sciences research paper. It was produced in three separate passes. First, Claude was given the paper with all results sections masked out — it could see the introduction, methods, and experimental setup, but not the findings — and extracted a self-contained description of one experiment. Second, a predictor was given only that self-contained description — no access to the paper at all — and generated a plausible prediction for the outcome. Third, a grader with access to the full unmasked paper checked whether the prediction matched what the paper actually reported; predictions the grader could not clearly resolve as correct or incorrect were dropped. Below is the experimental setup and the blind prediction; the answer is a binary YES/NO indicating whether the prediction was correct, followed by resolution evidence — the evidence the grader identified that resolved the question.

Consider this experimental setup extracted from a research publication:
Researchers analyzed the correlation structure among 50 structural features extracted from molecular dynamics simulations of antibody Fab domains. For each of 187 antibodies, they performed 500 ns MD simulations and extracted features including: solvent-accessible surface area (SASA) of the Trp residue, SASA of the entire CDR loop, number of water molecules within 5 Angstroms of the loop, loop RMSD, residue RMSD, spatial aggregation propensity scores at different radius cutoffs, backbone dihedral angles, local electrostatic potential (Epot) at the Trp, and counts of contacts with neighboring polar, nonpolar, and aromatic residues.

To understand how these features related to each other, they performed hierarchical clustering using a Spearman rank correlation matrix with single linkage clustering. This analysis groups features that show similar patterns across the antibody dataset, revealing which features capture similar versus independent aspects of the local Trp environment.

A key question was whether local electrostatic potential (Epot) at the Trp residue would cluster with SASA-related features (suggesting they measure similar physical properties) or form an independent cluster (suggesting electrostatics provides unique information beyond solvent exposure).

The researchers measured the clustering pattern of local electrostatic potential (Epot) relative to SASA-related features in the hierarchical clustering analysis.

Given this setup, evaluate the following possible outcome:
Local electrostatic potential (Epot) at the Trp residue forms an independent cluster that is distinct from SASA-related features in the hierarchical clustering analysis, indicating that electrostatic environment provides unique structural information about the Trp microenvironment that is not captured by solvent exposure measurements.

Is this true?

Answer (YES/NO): YES